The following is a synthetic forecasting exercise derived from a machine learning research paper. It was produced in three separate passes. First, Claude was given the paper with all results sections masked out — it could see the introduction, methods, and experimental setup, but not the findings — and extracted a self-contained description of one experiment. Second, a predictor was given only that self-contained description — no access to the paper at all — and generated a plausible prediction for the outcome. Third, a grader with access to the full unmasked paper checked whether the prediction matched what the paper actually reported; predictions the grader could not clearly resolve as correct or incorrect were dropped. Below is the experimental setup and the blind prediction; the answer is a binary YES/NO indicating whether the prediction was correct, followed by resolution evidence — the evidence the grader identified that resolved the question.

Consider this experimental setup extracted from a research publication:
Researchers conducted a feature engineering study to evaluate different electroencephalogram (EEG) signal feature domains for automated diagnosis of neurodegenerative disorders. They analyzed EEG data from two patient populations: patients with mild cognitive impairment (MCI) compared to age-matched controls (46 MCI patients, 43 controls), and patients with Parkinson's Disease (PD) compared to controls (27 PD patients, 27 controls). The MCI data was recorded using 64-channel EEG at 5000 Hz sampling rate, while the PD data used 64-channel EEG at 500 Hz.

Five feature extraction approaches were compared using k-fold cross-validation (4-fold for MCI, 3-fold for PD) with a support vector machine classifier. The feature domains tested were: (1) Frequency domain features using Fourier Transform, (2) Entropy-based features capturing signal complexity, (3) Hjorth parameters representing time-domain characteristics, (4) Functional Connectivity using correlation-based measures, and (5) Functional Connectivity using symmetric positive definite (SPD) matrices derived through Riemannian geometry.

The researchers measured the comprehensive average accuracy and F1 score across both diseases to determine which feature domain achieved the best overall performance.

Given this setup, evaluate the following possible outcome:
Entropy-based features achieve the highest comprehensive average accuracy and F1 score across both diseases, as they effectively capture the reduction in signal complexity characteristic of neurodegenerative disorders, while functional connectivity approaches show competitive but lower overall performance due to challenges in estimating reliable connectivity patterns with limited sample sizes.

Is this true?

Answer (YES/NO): NO